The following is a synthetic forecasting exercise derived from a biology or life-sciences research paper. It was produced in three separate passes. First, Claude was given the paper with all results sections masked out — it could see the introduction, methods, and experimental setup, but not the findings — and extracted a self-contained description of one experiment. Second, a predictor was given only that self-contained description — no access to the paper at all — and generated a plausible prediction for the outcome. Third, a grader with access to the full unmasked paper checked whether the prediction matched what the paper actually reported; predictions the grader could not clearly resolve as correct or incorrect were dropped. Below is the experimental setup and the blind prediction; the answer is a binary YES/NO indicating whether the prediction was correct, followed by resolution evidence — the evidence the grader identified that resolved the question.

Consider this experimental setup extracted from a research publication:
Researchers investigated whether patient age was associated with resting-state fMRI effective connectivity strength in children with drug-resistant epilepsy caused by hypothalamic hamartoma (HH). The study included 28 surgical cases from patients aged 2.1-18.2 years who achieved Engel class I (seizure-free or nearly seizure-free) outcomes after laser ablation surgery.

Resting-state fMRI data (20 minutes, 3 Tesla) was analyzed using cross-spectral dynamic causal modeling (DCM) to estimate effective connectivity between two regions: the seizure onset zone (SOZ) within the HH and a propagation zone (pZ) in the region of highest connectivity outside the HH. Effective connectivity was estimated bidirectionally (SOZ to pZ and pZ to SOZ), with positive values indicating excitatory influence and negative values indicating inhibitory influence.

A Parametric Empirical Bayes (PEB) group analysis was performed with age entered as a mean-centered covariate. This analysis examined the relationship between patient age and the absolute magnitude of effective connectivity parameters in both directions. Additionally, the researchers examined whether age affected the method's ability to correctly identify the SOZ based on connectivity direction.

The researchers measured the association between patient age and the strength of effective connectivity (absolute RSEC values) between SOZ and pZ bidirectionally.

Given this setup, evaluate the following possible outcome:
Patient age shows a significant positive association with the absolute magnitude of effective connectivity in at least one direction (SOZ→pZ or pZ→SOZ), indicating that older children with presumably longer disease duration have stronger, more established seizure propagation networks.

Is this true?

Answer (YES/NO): NO